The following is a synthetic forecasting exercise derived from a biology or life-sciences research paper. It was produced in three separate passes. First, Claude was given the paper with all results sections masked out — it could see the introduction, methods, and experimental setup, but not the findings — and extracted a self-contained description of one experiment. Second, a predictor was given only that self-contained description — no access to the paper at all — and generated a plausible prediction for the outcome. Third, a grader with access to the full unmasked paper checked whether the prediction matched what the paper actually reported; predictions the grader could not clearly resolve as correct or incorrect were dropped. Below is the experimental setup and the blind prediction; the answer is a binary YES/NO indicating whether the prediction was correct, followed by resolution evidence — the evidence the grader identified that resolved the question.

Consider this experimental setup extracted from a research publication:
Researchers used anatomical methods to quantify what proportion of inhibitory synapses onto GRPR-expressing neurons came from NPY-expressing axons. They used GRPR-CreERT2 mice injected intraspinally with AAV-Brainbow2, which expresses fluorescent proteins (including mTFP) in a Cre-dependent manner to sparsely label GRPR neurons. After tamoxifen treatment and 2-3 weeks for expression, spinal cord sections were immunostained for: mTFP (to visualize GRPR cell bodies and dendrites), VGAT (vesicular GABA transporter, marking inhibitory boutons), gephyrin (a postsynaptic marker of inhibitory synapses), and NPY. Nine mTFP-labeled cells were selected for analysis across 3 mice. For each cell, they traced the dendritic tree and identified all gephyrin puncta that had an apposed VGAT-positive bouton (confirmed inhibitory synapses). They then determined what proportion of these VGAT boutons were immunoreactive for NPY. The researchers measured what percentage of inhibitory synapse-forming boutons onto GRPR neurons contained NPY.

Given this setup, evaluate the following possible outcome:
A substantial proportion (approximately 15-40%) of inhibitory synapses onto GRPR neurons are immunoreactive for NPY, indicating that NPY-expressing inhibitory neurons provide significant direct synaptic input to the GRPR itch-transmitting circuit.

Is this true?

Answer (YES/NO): NO